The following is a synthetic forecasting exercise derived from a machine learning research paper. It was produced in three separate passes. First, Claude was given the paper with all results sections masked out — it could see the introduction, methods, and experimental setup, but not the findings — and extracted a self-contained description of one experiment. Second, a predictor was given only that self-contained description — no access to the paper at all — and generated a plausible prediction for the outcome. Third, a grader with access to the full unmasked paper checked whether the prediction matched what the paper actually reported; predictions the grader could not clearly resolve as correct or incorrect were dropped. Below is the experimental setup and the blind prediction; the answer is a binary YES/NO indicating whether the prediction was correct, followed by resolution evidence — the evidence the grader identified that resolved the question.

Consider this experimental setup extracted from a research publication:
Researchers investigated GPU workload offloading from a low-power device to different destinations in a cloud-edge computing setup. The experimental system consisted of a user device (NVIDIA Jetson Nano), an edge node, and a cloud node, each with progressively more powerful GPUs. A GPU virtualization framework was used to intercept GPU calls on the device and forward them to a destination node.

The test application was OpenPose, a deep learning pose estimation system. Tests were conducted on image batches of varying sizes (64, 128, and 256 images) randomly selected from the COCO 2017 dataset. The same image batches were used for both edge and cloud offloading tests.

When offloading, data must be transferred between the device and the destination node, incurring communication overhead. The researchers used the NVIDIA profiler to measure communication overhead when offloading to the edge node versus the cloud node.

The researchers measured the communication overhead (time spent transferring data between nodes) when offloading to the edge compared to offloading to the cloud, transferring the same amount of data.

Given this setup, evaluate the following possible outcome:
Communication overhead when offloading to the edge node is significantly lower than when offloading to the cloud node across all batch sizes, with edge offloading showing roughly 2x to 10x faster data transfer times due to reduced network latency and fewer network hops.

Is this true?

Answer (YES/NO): NO